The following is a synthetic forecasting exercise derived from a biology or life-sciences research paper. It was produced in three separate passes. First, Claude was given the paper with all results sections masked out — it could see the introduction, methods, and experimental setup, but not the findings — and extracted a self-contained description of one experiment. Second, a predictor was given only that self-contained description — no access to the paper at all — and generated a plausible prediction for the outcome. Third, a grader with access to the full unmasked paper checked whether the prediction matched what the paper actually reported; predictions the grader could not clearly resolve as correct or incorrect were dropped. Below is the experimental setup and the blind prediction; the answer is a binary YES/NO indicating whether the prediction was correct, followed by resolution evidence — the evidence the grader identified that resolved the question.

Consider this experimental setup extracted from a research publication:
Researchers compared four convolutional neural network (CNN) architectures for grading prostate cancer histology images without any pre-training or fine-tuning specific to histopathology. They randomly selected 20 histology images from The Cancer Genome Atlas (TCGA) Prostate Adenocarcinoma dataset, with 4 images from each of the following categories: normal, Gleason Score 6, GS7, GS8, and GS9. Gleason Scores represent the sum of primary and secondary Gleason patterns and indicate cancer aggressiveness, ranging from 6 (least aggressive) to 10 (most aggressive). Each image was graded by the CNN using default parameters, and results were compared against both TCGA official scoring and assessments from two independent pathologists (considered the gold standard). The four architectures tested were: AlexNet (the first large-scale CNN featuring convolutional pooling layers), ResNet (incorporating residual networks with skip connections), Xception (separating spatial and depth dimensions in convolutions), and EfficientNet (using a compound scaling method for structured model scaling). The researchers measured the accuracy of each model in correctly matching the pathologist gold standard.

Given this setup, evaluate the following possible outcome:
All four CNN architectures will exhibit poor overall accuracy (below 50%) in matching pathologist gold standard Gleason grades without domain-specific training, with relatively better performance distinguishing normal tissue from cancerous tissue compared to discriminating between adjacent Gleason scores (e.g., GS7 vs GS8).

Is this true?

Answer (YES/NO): NO